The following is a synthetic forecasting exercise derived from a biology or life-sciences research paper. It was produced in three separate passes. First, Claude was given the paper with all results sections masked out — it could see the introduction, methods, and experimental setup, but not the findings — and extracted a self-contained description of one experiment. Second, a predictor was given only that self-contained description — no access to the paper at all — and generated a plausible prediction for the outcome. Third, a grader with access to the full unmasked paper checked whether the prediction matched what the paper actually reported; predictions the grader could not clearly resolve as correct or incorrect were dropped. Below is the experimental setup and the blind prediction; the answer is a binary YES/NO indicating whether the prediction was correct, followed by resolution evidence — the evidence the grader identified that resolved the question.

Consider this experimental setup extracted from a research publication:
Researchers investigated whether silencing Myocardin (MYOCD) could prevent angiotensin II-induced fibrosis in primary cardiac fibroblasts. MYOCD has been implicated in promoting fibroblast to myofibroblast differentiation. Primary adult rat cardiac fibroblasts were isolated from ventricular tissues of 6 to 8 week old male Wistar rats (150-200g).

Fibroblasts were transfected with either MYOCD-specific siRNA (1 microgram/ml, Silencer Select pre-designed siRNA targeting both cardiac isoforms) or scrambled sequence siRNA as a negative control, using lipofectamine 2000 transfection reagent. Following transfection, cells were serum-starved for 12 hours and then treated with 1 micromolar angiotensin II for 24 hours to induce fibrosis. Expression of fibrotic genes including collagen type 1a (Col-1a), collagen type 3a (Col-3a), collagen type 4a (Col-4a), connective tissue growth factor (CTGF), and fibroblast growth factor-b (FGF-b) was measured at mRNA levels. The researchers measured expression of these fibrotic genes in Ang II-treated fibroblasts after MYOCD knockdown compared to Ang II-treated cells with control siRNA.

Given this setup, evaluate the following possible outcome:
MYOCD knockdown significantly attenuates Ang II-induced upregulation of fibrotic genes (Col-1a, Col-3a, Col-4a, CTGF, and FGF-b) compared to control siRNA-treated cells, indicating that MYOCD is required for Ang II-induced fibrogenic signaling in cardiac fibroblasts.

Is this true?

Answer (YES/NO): NO